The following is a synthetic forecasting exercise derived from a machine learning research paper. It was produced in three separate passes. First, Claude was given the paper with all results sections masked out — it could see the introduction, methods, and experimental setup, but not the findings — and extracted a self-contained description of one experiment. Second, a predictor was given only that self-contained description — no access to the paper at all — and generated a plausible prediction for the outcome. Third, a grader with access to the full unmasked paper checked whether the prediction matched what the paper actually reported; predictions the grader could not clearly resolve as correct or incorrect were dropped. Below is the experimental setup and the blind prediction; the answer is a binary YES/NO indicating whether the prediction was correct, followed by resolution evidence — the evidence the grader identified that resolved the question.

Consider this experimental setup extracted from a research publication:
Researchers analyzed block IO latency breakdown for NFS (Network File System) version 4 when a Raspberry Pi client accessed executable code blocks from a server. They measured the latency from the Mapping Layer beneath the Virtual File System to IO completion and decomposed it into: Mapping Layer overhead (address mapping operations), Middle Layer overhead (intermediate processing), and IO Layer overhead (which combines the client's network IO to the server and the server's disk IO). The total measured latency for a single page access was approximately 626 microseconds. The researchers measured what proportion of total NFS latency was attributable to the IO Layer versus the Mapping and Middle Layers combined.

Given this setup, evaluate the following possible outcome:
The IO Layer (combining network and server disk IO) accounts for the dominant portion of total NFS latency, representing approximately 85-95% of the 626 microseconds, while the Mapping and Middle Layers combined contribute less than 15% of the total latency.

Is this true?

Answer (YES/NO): NO